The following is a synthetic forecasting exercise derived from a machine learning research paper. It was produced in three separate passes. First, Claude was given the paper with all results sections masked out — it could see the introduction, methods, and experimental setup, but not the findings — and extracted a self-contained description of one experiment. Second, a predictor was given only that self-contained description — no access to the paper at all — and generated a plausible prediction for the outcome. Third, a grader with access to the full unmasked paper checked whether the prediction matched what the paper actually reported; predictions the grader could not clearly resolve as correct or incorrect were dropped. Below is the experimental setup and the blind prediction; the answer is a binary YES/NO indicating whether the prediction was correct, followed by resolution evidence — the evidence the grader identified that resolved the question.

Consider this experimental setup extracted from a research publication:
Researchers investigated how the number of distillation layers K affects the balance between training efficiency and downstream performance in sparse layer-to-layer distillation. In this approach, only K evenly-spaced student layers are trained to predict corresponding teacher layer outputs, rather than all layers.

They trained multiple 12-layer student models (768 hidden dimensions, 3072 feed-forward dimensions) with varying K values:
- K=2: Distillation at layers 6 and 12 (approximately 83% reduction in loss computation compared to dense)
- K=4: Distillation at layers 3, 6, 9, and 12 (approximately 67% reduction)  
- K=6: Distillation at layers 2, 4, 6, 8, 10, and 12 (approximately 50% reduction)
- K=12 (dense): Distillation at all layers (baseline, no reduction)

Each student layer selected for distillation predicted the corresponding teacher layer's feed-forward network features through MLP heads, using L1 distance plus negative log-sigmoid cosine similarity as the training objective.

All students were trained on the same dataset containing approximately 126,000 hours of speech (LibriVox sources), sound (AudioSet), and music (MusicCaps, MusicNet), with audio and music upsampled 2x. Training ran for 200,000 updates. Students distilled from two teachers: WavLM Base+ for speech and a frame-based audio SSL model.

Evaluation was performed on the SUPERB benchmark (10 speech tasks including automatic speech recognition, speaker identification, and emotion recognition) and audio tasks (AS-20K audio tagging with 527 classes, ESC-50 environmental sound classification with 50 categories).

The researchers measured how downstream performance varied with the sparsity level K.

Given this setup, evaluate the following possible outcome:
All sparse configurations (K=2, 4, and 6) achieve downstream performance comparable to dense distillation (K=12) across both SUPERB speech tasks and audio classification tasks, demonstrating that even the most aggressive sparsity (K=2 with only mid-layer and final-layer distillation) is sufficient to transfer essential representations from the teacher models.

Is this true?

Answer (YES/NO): NO